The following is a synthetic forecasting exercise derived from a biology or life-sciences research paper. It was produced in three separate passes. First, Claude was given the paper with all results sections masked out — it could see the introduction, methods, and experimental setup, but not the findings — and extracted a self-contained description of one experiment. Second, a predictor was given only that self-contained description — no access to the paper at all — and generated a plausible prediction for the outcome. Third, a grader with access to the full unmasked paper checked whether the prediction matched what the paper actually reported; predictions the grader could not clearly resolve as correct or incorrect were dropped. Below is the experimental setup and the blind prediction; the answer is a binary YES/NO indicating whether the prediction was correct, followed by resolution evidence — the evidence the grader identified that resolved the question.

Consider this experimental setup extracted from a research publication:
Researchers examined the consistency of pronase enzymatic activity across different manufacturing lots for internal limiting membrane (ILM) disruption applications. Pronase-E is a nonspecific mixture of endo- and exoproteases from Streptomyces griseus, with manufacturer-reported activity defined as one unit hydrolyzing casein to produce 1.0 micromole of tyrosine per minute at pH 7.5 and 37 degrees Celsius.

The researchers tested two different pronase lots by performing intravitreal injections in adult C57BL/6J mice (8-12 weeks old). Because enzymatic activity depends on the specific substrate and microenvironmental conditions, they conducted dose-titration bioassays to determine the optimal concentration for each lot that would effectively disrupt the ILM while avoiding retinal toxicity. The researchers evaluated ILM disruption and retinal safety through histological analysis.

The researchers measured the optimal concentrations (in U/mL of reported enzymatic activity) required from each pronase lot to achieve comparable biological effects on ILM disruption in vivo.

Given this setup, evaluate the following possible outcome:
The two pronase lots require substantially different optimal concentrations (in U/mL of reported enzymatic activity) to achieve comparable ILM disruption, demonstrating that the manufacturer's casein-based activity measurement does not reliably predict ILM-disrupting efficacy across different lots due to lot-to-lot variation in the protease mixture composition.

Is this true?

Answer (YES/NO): YES